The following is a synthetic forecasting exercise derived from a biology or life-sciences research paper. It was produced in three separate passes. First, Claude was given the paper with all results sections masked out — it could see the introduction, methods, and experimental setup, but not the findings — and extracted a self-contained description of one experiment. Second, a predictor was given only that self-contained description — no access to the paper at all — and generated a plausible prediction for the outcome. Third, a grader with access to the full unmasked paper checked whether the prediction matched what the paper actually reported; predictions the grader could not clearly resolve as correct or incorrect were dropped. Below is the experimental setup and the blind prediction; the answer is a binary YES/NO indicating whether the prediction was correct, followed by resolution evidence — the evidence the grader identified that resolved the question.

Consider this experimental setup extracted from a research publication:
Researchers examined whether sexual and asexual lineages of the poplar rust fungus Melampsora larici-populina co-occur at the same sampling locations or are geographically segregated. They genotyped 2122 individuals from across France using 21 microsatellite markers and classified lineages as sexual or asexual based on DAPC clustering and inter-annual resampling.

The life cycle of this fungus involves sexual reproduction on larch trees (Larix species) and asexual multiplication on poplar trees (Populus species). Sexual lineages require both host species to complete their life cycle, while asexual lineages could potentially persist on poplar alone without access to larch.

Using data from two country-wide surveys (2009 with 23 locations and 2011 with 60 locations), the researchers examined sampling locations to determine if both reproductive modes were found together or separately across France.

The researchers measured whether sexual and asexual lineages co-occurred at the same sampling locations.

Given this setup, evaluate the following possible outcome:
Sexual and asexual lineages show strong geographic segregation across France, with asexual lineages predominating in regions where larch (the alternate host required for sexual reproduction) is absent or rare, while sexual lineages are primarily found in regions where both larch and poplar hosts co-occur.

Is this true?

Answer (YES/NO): NO